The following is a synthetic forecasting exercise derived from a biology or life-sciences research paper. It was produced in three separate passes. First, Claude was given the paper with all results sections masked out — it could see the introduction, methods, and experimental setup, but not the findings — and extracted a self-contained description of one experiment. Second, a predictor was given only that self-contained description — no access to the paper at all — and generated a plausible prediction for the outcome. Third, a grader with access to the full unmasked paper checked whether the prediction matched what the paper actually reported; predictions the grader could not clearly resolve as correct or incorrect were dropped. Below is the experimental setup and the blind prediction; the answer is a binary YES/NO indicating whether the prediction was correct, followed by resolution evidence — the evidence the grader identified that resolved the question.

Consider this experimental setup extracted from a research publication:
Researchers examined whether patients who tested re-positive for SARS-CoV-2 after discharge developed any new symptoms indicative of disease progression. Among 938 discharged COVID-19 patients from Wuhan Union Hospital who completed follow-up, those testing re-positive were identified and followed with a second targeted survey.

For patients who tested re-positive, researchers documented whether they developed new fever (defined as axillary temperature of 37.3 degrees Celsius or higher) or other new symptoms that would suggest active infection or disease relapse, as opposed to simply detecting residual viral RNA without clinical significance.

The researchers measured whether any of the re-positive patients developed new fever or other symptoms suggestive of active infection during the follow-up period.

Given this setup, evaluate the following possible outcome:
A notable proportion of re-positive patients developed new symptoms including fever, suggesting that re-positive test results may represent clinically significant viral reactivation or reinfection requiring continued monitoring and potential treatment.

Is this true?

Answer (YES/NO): NO